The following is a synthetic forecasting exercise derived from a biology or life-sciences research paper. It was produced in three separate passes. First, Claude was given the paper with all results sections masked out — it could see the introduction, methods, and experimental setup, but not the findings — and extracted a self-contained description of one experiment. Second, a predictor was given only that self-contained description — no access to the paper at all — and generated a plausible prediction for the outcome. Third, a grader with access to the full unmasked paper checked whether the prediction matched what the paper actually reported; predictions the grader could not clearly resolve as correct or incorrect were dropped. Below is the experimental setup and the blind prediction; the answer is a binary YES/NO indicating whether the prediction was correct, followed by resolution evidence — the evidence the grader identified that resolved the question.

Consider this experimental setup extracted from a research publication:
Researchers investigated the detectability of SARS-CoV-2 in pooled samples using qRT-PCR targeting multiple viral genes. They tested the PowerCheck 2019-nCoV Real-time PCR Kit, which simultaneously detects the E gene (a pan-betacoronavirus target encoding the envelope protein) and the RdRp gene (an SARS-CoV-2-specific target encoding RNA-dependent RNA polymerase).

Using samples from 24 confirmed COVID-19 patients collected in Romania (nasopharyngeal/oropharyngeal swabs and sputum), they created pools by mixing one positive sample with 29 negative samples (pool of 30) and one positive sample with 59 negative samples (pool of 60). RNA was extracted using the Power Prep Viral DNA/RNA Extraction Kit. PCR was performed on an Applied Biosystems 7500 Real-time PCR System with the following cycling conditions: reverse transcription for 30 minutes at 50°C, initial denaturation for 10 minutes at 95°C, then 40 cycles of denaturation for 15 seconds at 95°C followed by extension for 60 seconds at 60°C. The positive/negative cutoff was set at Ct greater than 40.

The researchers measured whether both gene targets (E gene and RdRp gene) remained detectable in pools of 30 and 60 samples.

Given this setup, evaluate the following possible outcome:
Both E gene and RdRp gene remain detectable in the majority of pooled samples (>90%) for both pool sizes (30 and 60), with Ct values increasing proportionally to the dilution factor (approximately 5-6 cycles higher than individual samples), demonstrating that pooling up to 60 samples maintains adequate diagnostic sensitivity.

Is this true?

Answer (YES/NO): NO